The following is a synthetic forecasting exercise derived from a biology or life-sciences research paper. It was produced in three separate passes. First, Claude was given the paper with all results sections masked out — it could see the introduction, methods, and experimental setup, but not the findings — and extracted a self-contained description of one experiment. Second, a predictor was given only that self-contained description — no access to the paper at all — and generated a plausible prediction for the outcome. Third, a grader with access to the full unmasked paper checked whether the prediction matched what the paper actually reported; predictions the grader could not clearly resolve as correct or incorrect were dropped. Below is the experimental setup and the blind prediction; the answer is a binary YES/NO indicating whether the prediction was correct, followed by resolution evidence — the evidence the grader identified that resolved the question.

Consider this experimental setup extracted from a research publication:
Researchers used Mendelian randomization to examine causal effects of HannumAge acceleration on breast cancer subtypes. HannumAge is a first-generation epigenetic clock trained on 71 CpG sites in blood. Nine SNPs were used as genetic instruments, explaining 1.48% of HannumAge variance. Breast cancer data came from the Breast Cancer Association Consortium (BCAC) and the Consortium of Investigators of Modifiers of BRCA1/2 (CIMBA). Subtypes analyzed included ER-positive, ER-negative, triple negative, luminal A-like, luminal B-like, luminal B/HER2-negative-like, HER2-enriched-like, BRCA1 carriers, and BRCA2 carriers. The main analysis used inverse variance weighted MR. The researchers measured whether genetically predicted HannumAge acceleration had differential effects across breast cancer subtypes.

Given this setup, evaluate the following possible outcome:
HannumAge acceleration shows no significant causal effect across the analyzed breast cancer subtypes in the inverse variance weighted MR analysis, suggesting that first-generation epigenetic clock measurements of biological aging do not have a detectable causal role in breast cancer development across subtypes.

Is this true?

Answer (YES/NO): YES